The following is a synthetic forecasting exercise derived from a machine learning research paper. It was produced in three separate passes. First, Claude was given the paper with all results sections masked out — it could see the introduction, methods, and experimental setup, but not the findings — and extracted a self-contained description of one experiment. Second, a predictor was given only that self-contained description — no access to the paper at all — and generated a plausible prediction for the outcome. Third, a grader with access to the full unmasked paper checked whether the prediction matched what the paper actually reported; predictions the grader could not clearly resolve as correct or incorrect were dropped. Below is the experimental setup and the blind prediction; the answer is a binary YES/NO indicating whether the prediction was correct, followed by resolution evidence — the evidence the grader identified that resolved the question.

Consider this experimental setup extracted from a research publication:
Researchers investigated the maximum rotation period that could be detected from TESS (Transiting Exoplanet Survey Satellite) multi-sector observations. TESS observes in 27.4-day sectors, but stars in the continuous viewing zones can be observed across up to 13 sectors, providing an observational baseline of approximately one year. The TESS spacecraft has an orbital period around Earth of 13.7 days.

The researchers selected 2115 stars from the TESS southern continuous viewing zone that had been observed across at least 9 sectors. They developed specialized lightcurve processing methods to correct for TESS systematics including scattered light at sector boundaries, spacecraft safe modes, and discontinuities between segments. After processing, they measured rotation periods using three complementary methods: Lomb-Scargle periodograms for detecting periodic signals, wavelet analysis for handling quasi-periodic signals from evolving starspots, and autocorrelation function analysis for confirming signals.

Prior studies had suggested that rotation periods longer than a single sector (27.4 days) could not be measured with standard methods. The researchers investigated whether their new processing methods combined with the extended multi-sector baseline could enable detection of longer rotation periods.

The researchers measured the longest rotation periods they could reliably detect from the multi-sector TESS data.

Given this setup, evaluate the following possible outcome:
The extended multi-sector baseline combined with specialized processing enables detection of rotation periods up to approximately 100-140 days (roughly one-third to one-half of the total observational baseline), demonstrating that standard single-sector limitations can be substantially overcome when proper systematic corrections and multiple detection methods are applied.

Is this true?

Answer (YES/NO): NO